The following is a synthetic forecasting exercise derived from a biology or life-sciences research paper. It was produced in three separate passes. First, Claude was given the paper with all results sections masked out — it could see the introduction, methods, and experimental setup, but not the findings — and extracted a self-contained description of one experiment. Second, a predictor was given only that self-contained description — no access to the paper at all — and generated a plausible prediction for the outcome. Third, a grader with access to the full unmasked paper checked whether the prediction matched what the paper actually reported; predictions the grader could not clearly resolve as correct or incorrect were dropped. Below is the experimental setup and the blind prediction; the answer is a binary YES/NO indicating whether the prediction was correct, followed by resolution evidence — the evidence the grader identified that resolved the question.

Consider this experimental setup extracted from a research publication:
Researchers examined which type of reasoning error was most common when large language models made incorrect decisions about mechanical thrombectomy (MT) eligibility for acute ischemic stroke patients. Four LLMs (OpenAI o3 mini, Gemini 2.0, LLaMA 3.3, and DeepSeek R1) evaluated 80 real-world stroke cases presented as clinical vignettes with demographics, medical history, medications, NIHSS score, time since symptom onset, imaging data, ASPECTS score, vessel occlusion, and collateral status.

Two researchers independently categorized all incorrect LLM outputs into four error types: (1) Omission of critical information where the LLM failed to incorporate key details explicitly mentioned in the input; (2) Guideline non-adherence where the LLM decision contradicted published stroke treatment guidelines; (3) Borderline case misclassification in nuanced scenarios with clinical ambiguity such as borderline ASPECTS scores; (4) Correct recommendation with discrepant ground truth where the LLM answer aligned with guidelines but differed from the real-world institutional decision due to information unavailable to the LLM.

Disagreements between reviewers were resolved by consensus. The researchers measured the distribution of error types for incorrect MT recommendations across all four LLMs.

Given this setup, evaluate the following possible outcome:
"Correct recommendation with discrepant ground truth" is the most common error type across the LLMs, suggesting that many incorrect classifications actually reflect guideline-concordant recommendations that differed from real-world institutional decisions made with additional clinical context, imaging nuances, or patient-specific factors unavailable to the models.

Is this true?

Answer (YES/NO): YES